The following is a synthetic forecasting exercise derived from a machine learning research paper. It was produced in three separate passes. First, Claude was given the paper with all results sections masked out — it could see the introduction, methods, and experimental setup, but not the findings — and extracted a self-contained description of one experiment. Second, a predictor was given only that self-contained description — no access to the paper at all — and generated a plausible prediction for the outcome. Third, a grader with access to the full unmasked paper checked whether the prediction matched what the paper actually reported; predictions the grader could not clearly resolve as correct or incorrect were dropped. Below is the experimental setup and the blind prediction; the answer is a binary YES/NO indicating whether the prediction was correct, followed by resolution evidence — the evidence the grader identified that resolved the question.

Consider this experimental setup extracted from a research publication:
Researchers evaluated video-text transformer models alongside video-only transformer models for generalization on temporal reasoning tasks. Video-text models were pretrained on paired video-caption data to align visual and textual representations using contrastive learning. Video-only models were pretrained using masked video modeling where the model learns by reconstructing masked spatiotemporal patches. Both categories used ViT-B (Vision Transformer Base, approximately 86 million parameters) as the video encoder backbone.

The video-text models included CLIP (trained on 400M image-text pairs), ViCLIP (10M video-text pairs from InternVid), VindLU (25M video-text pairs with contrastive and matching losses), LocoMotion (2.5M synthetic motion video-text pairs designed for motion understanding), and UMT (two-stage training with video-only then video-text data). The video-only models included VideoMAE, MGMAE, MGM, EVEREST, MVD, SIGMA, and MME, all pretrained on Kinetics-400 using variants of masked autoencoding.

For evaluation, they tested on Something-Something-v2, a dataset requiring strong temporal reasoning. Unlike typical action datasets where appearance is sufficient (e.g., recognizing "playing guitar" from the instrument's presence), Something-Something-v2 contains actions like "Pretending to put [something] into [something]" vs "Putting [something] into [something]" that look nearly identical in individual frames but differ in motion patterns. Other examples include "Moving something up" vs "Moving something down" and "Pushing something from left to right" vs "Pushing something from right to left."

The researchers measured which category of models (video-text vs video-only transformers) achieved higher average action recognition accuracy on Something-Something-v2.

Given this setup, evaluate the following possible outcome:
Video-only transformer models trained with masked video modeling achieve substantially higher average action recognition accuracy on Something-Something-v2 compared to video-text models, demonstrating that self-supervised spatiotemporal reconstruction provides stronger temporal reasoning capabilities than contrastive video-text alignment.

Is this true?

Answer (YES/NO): YES